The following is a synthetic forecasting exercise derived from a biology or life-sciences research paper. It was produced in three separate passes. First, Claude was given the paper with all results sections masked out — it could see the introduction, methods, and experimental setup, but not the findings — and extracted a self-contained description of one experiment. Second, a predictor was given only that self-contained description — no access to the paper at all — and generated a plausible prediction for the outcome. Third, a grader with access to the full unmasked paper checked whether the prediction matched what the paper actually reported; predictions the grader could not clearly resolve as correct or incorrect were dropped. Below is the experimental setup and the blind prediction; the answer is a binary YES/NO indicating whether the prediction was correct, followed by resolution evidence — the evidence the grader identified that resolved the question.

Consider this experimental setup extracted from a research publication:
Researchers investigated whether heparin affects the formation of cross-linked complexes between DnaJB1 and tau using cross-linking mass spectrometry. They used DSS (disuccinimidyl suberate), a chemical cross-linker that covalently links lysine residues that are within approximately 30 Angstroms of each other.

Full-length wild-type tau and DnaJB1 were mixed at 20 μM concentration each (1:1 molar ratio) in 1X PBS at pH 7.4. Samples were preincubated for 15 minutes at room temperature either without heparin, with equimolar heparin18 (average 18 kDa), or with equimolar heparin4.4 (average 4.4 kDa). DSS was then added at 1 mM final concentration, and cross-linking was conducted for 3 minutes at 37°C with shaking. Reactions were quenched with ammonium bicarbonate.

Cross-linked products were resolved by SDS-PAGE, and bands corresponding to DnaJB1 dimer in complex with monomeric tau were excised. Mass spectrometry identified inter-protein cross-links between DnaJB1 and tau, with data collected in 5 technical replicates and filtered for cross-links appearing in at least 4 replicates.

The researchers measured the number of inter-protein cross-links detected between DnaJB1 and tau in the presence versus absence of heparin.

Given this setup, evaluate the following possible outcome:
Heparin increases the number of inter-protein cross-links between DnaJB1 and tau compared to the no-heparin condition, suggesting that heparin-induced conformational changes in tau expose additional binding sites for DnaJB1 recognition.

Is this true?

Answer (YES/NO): YES